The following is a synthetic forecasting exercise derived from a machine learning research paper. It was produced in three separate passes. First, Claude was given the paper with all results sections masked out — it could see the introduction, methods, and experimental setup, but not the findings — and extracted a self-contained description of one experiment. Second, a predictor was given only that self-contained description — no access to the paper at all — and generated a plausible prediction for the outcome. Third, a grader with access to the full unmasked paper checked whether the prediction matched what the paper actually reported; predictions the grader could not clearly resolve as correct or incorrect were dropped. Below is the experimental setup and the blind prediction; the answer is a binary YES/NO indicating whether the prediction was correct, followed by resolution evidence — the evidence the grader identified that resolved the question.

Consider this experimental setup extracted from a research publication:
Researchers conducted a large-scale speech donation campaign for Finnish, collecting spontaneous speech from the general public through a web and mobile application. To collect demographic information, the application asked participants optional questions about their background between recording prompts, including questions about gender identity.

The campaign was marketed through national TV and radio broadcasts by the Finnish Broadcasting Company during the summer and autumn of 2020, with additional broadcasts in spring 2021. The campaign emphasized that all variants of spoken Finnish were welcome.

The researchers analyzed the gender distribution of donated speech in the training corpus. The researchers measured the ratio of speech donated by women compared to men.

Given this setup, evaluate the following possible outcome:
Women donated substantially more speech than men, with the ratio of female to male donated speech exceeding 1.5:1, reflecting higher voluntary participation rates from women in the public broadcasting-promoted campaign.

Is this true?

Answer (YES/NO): YES